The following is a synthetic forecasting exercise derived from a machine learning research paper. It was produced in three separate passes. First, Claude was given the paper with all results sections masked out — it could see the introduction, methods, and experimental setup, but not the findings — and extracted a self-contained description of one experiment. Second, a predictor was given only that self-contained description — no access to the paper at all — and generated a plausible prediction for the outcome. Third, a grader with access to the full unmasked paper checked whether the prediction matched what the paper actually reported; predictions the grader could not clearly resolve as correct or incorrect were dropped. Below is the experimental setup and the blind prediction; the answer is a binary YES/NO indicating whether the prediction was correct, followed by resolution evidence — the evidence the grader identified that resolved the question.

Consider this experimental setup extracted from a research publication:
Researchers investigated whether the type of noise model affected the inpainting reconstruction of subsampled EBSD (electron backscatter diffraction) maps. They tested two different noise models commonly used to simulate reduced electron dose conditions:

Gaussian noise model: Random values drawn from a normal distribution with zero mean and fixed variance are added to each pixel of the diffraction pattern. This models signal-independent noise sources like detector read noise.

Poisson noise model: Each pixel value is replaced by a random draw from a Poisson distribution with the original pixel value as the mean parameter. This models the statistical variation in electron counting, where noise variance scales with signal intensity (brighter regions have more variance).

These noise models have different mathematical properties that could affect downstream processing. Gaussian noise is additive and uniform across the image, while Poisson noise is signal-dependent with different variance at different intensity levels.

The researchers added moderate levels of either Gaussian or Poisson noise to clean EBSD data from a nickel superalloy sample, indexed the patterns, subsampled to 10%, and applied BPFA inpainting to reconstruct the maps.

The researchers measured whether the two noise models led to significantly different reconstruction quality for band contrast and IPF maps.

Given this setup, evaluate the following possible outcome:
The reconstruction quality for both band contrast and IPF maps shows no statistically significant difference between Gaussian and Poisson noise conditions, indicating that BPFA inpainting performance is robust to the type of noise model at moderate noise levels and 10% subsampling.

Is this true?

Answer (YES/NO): YES